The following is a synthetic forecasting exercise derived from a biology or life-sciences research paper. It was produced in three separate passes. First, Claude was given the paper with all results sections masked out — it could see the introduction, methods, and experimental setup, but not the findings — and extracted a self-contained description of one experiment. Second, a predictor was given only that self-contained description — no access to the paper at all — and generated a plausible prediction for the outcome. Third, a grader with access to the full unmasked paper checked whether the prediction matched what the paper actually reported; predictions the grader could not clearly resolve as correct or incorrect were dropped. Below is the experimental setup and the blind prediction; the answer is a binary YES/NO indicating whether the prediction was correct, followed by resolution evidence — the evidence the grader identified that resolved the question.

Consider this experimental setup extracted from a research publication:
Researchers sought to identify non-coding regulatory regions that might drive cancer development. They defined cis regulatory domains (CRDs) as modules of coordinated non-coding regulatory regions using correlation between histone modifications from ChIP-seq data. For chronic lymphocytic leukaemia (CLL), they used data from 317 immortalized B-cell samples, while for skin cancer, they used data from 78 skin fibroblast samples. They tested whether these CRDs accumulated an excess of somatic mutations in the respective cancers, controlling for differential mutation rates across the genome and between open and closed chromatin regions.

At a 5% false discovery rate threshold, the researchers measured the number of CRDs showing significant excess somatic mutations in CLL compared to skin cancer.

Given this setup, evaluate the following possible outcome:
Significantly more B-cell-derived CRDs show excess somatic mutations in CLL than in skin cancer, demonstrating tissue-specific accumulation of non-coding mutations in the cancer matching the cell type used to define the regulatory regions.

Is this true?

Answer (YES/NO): NO